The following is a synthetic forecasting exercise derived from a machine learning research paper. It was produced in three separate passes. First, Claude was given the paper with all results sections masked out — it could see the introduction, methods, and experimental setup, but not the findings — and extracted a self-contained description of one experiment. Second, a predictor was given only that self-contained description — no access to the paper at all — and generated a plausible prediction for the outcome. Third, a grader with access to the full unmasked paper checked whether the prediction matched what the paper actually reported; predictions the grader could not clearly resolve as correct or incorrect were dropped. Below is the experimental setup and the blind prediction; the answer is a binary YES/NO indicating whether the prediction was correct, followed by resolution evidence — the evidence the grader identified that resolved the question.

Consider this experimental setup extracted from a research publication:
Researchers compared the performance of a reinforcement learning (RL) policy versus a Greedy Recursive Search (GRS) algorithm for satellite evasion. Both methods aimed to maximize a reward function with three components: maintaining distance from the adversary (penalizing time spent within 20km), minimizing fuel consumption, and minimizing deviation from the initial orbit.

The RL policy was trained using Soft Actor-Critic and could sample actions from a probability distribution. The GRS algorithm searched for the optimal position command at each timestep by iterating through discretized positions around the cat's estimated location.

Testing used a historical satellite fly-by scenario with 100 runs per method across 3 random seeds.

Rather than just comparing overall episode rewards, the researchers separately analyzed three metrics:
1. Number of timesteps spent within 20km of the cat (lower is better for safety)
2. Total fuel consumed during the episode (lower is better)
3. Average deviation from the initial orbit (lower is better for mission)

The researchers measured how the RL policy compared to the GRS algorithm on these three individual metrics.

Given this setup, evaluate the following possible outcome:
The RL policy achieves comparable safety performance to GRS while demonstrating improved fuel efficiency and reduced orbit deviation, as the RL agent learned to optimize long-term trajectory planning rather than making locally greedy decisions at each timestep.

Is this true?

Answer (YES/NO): NO